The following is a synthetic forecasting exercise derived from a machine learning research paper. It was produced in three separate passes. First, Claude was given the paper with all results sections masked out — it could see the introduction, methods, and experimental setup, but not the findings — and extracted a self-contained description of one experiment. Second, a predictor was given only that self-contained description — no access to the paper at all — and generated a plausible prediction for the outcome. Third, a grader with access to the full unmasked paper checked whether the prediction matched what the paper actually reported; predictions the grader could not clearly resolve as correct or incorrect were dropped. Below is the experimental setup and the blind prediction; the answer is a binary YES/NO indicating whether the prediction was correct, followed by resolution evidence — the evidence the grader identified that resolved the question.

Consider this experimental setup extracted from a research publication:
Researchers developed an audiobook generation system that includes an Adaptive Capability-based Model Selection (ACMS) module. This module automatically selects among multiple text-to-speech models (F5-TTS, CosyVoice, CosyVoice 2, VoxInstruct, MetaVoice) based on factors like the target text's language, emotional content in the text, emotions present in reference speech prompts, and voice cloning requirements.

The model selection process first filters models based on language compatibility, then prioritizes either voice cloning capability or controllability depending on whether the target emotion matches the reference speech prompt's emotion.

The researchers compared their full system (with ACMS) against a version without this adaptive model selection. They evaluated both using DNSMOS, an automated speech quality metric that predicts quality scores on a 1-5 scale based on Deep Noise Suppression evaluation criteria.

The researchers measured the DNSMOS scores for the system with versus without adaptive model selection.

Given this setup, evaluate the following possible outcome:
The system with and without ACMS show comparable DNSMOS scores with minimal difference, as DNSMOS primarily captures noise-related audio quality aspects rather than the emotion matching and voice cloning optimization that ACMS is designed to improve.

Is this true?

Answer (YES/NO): YES